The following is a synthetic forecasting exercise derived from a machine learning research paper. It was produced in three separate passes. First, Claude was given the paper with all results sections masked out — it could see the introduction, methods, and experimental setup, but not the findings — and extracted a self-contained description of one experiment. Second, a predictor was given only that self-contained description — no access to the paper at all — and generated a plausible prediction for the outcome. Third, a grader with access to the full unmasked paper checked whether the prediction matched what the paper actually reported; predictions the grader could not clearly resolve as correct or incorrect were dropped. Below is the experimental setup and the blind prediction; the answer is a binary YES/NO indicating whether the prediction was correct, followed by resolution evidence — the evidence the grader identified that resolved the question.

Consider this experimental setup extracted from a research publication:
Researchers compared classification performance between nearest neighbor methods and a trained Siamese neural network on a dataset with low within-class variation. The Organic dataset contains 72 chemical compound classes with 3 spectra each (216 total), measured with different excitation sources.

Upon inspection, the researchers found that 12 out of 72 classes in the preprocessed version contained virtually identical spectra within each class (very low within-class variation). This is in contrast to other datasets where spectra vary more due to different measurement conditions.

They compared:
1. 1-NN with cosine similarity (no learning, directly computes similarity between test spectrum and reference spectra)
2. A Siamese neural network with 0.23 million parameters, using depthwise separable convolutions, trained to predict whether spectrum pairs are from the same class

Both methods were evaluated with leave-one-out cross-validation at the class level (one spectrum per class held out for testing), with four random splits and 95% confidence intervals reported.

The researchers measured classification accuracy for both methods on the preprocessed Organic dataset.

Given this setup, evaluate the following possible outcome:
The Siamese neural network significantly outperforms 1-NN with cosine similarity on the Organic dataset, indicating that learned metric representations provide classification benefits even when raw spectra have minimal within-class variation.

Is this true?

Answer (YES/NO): NO